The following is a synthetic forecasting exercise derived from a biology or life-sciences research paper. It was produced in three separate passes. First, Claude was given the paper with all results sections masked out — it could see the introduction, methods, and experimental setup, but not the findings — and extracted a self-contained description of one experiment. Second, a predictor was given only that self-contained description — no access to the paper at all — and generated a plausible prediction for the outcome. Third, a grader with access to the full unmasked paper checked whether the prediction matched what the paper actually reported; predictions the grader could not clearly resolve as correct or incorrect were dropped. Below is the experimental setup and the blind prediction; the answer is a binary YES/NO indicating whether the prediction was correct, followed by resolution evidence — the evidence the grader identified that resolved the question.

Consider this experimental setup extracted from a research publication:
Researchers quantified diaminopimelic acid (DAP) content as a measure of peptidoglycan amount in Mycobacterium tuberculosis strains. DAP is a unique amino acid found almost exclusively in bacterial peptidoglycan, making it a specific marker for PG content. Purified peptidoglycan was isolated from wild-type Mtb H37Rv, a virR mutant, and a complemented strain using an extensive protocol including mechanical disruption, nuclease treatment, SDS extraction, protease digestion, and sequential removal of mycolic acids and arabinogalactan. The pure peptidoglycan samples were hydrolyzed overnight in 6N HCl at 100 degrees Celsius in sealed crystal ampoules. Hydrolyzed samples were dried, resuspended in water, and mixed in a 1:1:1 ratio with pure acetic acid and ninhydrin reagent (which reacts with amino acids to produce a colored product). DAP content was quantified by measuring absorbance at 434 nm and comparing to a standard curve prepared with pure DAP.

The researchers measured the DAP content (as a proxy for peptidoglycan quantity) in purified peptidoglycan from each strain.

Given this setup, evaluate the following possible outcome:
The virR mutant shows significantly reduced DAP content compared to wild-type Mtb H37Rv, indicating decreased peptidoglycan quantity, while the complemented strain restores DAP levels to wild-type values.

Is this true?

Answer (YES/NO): NO